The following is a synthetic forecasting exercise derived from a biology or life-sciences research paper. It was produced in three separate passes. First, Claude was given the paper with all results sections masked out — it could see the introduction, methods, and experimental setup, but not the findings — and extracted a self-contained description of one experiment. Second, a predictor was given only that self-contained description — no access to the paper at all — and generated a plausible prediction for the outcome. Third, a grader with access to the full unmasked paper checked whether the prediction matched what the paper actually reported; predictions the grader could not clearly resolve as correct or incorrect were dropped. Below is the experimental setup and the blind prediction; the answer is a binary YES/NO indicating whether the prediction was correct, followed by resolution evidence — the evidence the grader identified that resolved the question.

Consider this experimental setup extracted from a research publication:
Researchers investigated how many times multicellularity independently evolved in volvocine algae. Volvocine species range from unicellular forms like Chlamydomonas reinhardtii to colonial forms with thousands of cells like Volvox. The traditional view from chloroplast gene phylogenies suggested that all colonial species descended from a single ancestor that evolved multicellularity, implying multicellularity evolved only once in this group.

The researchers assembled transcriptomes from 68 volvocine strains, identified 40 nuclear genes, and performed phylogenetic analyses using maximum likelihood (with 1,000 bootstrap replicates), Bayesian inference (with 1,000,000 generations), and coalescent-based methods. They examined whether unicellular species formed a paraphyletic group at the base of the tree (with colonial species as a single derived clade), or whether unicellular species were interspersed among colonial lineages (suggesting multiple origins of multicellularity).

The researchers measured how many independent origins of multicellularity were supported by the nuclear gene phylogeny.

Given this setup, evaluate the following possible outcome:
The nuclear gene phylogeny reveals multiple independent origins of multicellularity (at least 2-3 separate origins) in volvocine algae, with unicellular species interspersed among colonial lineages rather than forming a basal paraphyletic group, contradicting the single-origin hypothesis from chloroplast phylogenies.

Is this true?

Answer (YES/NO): YES